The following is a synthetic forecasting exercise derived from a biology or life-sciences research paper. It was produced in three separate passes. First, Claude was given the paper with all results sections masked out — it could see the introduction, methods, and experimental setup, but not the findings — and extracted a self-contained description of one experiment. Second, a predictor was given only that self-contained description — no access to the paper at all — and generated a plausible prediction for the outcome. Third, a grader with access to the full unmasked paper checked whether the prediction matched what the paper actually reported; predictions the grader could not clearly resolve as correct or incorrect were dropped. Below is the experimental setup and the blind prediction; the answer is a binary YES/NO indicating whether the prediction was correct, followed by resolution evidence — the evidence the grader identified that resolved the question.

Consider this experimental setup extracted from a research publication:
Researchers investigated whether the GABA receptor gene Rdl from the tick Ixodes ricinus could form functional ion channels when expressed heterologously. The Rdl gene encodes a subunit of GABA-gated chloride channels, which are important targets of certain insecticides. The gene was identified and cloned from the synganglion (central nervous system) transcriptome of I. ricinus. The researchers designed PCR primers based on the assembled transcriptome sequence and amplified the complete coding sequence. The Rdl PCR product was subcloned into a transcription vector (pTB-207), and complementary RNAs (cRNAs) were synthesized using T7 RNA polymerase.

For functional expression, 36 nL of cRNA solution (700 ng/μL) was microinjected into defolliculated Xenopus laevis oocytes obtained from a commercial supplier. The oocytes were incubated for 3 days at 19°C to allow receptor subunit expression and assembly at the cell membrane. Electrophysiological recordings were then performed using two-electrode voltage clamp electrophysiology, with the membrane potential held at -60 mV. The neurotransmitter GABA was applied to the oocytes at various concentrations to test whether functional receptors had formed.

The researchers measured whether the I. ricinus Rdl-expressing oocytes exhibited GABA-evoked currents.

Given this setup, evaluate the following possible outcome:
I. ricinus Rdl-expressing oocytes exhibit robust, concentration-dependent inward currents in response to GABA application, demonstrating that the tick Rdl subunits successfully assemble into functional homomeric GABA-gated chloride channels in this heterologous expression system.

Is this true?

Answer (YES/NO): YES